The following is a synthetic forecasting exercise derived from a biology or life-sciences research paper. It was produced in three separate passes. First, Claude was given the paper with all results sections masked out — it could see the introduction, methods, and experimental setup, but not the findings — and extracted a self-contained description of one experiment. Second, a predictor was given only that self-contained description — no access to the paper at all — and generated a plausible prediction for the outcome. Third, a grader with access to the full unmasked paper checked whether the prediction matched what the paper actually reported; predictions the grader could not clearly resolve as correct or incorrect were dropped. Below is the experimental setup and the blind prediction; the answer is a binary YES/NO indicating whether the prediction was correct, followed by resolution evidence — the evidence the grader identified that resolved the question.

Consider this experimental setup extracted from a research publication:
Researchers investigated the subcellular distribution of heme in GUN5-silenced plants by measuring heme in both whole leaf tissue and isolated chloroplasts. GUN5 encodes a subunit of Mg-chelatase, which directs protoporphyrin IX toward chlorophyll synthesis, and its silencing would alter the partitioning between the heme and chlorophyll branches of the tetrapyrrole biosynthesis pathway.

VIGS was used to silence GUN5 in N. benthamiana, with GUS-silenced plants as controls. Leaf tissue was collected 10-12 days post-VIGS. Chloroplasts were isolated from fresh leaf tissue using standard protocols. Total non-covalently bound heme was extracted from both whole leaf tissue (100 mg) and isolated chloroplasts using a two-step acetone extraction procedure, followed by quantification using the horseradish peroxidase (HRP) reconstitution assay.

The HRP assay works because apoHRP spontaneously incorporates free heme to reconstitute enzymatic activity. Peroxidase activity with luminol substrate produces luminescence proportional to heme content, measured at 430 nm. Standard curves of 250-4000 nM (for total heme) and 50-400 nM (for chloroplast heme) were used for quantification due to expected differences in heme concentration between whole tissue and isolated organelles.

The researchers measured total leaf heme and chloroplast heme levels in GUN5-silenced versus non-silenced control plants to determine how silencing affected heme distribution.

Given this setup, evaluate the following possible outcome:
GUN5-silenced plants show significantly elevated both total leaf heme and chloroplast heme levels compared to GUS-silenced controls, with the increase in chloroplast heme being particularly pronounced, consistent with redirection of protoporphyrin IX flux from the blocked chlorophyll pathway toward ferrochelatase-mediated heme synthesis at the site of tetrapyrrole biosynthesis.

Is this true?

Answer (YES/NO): NO